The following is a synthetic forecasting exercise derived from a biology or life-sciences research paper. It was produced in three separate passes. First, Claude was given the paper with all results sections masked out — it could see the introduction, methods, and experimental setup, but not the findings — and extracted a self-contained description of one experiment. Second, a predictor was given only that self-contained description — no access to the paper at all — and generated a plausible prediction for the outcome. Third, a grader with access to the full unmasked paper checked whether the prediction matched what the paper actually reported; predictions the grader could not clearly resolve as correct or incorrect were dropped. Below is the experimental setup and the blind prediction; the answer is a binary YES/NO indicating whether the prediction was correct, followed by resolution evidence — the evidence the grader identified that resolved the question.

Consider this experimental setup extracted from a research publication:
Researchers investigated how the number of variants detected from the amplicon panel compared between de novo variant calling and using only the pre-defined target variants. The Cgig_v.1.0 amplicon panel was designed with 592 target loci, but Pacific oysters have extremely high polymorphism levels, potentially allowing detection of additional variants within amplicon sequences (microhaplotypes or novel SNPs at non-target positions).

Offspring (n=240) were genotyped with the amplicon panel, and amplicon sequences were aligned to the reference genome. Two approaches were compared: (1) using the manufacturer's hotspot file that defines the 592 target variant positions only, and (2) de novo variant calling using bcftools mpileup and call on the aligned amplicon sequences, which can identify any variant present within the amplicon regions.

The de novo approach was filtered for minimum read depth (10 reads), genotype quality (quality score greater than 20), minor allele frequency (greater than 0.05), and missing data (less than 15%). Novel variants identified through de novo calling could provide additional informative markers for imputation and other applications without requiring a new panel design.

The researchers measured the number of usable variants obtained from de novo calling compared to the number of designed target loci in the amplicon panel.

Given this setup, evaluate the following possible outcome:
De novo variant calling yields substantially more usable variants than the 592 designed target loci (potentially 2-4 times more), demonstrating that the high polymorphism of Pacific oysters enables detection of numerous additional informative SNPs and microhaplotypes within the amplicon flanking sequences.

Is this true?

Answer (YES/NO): YES